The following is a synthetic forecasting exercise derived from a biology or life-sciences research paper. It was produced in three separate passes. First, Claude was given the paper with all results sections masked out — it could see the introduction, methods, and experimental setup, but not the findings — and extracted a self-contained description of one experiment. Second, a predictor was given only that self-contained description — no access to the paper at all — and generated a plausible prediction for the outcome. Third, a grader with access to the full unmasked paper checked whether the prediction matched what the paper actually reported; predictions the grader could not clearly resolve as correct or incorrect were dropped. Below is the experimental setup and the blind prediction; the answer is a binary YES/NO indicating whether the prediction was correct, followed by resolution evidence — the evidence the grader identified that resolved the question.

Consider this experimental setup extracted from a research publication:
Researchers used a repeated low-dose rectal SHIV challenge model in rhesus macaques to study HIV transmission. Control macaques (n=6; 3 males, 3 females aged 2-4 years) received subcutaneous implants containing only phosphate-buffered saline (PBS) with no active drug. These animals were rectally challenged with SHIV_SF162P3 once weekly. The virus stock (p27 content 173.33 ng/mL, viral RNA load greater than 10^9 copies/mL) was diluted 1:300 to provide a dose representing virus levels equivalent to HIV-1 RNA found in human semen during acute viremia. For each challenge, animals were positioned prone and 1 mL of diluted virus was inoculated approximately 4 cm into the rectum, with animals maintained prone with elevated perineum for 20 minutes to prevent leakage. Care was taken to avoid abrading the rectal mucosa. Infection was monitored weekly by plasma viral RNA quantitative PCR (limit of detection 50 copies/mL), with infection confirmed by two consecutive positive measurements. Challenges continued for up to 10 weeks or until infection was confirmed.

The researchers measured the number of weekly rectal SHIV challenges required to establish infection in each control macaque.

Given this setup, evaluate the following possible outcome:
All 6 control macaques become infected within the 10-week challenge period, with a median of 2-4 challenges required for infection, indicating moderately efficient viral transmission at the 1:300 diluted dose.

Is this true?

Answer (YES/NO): YES